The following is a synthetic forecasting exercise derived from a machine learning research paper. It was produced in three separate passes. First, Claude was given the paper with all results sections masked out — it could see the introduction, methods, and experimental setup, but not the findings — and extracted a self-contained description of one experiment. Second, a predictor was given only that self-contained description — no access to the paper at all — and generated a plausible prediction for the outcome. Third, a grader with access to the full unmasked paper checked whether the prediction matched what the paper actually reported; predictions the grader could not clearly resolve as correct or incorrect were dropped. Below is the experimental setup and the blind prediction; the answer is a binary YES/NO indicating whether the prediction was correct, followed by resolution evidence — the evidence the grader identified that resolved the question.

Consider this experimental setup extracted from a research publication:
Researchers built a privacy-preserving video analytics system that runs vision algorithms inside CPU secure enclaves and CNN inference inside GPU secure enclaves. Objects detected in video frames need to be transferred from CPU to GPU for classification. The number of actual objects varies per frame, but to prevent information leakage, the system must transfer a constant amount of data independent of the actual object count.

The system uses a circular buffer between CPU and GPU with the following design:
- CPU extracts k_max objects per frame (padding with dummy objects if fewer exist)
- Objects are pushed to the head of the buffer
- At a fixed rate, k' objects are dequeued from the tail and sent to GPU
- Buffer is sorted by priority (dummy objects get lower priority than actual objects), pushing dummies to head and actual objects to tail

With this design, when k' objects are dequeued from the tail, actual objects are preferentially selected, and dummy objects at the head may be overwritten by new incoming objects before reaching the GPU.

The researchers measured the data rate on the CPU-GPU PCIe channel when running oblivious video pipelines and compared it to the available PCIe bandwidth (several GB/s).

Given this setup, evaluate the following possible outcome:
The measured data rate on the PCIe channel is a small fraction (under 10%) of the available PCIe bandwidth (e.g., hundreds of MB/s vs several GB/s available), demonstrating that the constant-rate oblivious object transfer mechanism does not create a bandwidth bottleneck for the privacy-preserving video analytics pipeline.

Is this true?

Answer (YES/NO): YES